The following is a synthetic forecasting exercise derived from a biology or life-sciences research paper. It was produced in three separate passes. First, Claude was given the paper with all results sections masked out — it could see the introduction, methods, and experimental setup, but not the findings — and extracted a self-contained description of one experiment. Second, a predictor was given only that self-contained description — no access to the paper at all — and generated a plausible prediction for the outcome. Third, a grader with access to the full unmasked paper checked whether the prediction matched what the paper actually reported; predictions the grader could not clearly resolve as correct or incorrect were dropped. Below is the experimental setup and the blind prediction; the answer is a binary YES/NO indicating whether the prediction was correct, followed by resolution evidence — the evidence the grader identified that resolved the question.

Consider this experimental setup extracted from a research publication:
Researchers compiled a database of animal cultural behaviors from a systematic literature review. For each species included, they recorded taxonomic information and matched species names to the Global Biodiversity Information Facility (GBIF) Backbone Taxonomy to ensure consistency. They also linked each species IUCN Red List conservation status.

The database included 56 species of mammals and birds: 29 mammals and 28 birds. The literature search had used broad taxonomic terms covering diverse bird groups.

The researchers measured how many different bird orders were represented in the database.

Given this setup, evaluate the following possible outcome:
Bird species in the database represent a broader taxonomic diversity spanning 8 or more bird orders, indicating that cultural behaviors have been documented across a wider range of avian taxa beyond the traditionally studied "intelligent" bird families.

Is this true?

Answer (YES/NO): NO